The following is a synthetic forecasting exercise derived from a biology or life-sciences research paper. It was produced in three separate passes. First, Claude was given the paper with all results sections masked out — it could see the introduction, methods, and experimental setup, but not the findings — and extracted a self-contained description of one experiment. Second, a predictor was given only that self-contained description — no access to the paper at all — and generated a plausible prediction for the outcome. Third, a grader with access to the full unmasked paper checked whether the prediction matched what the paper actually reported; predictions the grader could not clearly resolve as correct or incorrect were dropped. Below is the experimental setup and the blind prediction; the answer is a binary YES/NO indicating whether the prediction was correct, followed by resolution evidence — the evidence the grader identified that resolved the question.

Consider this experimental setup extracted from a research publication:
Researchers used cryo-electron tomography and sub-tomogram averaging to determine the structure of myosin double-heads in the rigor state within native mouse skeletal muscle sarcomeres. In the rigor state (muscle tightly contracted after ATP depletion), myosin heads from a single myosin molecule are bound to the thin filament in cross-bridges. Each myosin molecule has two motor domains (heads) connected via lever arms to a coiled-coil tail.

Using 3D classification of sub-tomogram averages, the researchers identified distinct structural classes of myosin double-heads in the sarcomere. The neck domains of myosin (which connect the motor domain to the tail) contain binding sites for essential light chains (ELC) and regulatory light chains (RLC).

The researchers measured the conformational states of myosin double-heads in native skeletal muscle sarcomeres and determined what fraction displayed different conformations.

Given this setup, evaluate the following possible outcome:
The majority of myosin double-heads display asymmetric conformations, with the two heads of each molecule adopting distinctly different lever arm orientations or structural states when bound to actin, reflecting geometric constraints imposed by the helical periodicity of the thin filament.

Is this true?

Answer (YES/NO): NO